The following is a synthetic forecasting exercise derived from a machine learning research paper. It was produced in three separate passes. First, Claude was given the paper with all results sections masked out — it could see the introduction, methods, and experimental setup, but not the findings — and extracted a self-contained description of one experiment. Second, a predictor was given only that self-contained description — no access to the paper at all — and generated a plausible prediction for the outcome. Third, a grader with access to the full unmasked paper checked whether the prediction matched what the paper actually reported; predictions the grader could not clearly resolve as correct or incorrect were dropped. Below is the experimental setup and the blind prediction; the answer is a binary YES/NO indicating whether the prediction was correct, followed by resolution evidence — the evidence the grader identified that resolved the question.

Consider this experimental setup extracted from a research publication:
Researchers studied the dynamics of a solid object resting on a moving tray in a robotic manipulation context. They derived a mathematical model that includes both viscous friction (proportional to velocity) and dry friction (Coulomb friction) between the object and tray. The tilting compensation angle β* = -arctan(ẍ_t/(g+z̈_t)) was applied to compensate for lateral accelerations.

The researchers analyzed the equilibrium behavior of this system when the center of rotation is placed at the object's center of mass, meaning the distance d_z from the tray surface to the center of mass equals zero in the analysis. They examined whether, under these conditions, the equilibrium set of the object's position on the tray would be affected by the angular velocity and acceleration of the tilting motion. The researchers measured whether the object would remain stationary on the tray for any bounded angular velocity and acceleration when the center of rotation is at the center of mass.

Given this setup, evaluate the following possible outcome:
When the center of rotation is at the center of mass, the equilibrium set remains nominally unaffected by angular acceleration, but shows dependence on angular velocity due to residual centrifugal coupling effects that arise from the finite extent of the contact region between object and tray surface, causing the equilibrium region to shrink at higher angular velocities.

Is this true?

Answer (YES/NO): NO